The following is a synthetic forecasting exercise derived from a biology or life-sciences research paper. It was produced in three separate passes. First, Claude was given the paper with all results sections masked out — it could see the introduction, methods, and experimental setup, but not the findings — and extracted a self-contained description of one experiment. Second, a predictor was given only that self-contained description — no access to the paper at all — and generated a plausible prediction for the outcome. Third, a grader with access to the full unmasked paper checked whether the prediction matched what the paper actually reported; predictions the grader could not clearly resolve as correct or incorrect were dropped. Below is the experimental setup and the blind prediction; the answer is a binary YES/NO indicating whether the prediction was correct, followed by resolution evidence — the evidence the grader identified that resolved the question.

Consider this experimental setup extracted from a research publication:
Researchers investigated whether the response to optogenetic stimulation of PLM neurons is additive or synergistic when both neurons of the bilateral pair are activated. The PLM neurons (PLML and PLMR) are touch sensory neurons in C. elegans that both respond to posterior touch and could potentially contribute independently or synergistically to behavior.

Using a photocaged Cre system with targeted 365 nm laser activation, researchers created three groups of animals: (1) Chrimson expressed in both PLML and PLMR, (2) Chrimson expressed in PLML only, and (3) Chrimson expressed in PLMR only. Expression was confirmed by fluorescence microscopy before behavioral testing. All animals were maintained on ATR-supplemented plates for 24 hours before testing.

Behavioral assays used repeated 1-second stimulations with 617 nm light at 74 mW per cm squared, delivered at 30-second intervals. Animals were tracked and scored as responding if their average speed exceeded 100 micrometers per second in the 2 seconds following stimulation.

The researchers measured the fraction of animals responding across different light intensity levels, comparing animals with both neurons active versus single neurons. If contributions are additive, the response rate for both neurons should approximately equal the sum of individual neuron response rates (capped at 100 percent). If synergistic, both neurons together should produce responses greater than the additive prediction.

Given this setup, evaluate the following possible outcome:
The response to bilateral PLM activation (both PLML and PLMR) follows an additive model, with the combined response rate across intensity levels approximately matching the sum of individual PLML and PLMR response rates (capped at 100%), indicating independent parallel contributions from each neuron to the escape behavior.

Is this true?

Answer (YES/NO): NO